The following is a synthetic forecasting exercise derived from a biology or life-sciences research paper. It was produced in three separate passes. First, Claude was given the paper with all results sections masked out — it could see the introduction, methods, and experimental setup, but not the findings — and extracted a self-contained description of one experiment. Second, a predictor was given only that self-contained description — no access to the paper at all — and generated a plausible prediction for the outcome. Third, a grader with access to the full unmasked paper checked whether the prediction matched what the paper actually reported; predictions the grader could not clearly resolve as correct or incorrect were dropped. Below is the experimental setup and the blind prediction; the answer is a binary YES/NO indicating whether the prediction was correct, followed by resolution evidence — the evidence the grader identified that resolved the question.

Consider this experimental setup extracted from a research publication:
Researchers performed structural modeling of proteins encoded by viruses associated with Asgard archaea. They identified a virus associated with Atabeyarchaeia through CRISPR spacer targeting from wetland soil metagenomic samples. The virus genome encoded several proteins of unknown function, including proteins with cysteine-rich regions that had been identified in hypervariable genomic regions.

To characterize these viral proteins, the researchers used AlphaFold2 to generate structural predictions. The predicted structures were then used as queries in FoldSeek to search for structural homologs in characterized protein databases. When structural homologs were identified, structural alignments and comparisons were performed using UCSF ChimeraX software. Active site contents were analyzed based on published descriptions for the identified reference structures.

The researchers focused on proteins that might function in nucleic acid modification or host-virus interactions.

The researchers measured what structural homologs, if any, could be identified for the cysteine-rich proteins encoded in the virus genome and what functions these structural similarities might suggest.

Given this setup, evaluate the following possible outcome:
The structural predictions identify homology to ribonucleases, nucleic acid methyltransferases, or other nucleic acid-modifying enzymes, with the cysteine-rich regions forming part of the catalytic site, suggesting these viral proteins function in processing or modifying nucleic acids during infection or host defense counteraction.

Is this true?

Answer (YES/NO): NO